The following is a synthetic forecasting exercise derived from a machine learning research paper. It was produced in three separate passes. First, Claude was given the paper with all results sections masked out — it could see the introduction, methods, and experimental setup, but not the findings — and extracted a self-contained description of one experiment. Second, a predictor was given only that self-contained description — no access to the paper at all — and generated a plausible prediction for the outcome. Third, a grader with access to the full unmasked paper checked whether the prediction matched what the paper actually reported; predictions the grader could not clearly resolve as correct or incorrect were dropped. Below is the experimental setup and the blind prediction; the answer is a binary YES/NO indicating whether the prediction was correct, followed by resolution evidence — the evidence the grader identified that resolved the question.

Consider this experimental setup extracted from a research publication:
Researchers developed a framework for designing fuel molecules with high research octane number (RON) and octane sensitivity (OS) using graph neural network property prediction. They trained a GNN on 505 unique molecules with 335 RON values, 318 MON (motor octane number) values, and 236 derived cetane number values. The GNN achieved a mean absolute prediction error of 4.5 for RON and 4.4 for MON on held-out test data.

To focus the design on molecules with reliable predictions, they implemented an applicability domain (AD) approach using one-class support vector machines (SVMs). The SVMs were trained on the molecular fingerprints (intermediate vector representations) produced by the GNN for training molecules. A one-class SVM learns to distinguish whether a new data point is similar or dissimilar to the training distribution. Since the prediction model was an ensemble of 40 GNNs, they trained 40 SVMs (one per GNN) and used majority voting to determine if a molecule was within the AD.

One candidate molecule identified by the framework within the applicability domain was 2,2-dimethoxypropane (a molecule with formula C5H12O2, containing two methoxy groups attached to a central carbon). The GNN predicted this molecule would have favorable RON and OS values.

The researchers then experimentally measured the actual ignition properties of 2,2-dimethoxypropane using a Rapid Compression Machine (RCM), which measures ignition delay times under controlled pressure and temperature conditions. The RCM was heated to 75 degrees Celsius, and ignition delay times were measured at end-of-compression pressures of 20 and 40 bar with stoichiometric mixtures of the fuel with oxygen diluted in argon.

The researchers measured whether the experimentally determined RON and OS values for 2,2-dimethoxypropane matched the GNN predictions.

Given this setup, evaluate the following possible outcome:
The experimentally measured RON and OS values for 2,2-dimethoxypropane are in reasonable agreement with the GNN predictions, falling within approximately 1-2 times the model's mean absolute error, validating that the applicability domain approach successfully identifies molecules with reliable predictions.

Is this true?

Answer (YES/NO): NO